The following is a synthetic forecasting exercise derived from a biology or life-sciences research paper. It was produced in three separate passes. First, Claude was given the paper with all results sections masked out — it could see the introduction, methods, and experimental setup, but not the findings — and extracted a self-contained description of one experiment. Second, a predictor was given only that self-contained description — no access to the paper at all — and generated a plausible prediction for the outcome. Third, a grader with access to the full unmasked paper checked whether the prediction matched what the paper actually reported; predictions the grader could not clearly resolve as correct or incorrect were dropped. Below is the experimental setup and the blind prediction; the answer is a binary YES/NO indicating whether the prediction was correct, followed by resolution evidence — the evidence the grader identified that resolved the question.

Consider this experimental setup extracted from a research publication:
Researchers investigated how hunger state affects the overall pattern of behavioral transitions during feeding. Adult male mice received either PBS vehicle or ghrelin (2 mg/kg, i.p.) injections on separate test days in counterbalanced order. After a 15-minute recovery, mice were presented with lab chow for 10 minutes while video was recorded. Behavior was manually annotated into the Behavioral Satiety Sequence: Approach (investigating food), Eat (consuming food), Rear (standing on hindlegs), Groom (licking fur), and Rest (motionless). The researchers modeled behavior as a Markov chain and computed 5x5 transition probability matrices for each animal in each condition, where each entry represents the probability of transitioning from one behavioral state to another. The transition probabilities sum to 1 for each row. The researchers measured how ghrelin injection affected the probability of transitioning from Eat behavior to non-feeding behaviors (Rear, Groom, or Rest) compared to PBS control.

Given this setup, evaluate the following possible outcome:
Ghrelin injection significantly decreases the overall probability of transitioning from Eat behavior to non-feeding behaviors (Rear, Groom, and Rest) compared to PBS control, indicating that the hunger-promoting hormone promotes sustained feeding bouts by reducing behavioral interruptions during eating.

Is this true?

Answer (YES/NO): NO